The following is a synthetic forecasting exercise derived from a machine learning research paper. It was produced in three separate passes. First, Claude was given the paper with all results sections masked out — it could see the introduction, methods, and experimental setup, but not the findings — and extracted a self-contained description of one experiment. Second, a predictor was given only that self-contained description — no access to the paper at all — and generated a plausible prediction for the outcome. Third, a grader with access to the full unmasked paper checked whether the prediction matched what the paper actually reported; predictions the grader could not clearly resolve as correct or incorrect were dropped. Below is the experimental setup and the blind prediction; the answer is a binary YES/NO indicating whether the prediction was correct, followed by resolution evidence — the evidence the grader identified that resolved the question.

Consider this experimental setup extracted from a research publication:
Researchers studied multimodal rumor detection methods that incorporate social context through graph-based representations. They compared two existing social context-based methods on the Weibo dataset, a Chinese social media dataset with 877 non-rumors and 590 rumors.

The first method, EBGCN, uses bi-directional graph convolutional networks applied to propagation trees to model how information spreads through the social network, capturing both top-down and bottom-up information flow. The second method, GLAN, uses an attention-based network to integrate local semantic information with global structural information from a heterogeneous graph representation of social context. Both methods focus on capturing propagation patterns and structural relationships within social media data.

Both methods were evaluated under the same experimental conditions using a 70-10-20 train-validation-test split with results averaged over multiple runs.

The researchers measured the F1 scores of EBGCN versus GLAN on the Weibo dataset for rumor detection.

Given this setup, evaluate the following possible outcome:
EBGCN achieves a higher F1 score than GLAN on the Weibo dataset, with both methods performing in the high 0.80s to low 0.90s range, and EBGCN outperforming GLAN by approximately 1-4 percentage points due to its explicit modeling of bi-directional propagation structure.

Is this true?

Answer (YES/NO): NO